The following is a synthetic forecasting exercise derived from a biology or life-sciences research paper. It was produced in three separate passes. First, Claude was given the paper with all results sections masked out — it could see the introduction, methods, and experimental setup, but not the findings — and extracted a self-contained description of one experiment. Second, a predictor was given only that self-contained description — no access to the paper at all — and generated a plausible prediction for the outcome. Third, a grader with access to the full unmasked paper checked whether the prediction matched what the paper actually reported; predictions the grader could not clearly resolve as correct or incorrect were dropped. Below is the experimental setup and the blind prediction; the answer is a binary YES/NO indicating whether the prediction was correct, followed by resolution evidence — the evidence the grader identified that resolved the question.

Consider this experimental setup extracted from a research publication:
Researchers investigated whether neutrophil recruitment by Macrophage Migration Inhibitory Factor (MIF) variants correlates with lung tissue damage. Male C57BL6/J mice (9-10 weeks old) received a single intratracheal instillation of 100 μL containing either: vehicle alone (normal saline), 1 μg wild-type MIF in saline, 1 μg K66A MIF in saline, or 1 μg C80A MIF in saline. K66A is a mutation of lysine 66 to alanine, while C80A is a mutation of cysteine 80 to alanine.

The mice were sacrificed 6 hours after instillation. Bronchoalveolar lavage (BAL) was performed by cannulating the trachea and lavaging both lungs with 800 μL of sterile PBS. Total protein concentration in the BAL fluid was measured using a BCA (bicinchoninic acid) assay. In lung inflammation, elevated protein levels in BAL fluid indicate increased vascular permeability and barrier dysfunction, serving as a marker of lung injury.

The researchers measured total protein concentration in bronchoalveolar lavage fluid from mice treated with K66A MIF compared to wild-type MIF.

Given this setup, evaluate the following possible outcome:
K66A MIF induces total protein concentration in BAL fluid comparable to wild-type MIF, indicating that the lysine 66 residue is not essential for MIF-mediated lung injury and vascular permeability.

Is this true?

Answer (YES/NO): NO